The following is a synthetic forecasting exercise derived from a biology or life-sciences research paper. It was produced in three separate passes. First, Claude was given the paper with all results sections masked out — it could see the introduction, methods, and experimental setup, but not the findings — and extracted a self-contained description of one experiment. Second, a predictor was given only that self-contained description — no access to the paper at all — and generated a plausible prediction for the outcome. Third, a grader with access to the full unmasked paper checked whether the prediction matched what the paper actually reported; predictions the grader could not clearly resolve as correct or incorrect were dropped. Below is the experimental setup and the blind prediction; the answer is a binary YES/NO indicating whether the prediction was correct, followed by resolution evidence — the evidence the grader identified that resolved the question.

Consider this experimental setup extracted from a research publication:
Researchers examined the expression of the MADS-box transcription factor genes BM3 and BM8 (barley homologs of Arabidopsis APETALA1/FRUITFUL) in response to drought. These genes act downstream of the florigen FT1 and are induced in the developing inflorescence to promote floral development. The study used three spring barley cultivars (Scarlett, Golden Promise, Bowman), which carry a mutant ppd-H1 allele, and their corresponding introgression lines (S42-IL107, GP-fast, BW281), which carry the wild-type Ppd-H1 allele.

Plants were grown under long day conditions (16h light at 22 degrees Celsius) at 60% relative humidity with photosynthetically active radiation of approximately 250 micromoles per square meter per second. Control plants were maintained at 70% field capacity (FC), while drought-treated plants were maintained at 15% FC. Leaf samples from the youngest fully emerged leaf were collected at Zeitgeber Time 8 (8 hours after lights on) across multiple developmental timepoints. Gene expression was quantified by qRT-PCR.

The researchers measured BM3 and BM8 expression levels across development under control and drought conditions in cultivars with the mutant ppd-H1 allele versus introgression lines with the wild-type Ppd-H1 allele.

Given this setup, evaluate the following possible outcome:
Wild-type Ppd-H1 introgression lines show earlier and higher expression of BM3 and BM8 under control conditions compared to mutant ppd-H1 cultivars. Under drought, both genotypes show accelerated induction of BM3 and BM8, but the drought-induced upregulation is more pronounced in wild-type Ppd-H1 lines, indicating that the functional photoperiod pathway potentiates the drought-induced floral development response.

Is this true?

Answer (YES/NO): NO